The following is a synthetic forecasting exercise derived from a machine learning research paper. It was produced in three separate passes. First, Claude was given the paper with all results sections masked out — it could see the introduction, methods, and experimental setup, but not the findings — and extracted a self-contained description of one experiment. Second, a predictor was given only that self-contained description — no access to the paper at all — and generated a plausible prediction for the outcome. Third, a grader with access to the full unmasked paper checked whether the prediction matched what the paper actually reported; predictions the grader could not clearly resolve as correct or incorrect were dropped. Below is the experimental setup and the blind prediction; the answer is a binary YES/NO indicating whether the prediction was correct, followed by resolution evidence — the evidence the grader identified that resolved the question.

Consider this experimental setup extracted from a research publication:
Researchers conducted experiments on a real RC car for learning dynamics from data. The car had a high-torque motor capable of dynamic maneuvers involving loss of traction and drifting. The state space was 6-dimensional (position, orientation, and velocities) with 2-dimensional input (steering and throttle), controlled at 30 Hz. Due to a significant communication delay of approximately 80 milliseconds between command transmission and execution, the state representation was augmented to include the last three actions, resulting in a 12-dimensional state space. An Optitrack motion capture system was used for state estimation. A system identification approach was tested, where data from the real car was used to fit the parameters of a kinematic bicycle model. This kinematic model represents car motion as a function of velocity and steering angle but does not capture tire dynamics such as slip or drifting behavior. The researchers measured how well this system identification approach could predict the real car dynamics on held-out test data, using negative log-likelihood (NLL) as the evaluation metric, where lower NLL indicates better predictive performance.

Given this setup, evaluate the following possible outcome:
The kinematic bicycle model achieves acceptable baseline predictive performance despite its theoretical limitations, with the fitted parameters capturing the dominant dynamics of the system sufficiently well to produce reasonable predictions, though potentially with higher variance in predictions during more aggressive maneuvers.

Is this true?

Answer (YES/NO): NO